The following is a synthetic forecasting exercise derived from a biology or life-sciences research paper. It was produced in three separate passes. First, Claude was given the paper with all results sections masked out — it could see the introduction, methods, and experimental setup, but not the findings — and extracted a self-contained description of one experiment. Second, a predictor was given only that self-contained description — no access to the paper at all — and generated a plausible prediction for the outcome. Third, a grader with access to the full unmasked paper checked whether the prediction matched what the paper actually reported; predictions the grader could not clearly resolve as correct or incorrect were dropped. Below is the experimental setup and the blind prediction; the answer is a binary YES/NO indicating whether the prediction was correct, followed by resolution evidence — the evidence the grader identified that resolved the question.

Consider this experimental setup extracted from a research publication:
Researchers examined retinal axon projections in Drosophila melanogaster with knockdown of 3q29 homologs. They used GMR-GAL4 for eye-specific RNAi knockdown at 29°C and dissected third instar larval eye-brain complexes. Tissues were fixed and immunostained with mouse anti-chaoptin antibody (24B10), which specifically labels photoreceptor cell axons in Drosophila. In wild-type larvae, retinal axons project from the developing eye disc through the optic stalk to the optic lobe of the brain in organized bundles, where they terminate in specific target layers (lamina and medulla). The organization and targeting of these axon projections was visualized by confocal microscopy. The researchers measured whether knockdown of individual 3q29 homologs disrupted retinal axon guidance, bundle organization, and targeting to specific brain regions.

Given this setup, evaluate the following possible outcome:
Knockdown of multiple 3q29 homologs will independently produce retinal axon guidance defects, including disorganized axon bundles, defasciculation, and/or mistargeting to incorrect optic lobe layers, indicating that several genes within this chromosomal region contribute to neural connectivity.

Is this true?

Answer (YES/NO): YES